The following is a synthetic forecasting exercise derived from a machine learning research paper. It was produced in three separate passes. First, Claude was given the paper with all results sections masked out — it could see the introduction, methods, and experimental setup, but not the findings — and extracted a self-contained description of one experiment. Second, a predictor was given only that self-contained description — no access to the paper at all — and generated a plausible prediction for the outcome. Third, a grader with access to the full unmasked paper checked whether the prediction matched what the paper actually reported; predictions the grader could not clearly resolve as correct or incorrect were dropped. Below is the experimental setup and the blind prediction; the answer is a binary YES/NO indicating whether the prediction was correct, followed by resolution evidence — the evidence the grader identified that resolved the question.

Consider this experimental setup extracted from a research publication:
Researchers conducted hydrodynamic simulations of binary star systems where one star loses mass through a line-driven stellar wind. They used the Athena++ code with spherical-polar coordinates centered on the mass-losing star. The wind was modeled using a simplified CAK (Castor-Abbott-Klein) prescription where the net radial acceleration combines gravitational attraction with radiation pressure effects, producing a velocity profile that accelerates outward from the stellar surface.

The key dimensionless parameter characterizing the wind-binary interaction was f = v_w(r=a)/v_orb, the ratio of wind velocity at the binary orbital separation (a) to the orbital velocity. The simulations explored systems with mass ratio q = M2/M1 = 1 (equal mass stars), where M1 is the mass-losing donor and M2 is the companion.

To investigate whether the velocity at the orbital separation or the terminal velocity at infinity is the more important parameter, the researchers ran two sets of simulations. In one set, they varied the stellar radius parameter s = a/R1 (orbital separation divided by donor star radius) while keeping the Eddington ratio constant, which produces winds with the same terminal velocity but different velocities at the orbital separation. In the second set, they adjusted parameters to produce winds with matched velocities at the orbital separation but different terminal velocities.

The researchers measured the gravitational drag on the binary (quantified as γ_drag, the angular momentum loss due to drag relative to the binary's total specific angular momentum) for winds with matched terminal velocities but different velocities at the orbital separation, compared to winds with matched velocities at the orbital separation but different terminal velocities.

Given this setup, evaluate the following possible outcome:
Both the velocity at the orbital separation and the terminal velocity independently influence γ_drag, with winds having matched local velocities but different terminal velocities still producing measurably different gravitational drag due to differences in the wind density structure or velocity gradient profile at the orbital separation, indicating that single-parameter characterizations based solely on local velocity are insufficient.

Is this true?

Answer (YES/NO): NO